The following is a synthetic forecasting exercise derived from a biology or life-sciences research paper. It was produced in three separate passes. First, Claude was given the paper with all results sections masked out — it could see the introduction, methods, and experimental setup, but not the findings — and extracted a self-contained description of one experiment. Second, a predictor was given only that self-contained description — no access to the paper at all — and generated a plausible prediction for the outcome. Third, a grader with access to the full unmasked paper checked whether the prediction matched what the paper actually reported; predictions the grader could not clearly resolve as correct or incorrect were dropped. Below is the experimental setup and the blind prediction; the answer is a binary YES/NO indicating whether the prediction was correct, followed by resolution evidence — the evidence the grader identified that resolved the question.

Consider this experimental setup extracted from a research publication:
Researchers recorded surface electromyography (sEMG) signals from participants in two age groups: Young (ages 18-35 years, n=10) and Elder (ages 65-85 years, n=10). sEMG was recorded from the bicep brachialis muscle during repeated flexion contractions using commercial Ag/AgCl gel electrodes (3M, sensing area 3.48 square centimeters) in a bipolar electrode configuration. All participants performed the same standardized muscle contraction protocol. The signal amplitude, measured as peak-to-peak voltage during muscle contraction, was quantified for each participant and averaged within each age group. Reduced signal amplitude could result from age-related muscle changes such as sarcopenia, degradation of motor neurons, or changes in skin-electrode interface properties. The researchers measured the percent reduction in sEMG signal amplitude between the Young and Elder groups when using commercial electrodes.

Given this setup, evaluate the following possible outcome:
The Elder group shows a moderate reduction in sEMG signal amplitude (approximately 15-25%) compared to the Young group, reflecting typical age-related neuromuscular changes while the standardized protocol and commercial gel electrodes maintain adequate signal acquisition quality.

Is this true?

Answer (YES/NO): NO